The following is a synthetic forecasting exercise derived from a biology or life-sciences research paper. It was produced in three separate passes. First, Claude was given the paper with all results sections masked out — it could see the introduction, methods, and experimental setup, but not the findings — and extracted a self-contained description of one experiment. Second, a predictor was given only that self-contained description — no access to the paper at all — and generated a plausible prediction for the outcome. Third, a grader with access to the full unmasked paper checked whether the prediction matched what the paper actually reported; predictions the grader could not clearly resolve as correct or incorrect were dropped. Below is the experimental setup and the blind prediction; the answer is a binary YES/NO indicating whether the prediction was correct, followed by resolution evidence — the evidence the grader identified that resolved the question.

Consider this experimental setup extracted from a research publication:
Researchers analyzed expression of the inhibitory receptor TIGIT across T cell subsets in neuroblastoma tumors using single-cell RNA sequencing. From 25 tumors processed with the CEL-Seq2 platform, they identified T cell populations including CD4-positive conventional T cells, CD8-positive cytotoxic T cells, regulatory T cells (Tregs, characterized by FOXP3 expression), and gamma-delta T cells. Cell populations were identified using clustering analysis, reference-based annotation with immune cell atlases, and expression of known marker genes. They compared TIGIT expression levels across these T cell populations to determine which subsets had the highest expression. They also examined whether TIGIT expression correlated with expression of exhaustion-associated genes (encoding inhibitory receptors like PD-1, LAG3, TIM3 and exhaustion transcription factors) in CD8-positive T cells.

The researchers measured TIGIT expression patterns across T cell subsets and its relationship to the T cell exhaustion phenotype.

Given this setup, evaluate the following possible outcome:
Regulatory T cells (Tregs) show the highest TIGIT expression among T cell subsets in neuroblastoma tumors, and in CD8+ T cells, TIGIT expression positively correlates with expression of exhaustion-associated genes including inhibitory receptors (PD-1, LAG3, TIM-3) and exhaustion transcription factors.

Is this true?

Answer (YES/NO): NO